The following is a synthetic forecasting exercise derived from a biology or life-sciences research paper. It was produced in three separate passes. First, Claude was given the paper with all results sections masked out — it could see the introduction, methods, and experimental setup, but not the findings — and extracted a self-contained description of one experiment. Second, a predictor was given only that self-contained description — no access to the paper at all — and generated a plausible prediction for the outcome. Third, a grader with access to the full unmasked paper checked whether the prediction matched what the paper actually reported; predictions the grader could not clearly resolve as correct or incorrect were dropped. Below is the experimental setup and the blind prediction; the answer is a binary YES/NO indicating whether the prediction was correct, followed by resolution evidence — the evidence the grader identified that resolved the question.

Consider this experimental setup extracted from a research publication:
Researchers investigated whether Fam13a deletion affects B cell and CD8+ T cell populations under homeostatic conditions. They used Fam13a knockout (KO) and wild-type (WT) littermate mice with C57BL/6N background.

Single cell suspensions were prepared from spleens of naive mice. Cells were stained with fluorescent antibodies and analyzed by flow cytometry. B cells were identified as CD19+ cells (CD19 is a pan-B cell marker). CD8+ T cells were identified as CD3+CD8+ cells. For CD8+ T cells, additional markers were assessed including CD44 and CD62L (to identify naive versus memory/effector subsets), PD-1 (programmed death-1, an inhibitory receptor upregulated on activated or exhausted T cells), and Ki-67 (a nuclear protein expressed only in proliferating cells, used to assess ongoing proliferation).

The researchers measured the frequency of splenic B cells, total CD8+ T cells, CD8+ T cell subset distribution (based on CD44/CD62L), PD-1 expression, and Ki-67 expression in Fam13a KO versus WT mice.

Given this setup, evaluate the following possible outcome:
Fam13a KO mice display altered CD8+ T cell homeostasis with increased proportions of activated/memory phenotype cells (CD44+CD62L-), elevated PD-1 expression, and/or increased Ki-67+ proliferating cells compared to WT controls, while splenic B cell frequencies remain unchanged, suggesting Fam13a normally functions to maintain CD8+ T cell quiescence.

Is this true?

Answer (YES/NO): NO